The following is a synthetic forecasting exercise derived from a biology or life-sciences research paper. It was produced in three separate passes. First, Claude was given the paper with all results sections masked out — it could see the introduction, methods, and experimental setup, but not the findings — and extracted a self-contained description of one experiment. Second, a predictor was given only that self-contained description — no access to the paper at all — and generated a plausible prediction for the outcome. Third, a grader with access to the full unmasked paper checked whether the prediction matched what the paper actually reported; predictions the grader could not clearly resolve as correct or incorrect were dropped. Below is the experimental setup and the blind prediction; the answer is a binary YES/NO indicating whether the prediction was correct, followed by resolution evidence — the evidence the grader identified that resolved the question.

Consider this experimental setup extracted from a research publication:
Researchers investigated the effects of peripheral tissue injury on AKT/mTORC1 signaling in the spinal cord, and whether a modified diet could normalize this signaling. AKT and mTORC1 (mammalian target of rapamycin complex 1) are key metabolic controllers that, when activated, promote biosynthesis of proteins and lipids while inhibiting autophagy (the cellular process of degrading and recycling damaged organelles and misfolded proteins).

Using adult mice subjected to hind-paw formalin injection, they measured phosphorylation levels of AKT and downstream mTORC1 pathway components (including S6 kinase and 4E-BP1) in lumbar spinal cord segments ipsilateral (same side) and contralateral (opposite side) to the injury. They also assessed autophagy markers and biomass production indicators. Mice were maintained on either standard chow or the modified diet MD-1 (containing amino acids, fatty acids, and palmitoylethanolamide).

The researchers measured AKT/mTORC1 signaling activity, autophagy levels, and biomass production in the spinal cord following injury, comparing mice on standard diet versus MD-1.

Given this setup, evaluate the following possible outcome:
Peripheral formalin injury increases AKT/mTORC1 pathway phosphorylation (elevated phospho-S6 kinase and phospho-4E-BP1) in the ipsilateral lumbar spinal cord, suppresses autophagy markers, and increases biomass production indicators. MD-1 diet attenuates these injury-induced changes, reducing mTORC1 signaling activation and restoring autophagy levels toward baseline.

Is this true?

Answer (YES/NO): NO